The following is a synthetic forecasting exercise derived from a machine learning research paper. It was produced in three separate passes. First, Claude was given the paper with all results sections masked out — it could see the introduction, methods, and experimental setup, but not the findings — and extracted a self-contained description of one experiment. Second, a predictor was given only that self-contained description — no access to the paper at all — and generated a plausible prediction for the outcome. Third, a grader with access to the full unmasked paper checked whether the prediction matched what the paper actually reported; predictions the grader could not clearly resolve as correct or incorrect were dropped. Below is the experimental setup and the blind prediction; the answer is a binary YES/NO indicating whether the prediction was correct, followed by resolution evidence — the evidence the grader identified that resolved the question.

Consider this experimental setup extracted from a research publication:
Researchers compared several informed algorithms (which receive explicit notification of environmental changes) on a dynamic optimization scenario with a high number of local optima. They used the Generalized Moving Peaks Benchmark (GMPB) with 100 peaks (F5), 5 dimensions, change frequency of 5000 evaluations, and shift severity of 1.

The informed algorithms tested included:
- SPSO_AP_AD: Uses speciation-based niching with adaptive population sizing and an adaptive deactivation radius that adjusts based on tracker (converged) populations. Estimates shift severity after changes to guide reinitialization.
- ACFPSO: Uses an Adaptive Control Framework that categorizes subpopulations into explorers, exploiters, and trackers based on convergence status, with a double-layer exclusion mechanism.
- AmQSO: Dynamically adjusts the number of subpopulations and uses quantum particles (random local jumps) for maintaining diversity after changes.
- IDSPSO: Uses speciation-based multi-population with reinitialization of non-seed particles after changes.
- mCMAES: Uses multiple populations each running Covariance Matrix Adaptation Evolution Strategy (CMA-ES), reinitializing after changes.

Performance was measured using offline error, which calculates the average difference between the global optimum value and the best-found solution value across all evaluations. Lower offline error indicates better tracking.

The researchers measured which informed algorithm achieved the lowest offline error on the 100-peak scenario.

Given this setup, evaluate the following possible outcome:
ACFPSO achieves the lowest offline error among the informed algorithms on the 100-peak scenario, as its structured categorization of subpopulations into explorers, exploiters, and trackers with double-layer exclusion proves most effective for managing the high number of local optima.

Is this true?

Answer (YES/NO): NO